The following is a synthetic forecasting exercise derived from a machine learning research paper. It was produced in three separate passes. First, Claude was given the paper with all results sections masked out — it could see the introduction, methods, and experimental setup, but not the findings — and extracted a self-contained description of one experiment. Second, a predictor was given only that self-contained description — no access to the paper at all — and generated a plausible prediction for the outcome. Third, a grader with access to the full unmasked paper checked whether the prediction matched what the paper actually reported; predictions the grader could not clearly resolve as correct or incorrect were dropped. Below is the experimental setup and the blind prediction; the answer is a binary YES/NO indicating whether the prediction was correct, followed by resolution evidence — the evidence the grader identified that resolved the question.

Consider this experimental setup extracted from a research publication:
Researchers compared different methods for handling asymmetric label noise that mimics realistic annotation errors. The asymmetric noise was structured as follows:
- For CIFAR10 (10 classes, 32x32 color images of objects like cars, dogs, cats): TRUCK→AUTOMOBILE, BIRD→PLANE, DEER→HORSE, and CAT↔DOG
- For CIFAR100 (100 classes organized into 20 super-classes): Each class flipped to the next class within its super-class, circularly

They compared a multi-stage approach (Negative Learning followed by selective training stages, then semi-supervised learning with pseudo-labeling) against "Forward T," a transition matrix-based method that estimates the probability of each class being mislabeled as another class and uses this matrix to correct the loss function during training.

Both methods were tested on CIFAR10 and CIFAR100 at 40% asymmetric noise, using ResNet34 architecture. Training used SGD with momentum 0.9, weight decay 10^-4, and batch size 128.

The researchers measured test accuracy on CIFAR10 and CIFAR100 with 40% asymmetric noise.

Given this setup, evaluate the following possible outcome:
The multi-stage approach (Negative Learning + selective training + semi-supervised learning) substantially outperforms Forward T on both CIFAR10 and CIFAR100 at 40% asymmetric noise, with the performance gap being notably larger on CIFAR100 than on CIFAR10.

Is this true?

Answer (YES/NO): NO